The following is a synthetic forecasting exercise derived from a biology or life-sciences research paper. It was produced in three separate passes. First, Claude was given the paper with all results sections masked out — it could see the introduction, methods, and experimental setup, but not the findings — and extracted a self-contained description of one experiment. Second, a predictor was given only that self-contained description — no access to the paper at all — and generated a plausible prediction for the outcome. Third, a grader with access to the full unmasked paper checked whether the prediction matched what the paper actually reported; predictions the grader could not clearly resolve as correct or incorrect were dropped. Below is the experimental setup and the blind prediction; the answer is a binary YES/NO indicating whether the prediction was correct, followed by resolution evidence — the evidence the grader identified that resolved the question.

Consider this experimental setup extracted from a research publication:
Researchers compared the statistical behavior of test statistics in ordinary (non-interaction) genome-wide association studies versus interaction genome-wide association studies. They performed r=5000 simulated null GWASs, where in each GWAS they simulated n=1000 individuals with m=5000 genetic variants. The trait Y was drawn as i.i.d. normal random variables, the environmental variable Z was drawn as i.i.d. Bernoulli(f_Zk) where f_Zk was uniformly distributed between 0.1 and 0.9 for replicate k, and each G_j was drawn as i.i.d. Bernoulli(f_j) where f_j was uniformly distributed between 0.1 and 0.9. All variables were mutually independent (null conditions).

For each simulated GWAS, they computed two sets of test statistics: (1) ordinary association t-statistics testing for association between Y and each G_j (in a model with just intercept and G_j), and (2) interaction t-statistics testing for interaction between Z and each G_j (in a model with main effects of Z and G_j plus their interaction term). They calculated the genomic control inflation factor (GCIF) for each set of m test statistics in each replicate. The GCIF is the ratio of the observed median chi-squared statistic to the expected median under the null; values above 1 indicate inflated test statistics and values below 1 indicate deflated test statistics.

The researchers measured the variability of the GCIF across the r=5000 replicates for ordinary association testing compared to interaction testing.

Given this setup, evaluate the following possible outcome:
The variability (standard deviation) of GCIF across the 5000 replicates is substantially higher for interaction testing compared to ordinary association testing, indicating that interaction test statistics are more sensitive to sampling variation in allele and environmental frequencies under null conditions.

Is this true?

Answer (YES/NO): YES